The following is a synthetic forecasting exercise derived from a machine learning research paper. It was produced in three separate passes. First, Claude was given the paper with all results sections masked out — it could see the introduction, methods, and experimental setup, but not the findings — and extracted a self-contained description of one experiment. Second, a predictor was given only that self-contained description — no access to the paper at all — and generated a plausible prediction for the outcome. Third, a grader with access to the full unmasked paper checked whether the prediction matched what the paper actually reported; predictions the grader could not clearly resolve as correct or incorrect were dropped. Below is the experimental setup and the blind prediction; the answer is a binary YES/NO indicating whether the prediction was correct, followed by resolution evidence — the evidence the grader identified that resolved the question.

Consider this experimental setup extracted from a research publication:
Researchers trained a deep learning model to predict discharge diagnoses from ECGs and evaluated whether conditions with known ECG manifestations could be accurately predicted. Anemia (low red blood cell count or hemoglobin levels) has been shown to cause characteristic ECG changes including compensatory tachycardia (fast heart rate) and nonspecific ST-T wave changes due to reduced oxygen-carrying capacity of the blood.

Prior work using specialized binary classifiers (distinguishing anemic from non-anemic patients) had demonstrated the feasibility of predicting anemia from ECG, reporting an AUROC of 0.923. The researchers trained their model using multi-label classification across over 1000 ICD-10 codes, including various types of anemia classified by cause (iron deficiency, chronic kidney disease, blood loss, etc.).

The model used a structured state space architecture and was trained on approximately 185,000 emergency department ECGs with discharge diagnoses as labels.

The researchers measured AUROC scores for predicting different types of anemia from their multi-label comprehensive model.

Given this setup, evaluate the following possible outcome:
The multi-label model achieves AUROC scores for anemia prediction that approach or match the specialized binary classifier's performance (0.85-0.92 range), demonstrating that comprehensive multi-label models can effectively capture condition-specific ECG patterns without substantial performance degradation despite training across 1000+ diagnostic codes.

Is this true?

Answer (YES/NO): NO